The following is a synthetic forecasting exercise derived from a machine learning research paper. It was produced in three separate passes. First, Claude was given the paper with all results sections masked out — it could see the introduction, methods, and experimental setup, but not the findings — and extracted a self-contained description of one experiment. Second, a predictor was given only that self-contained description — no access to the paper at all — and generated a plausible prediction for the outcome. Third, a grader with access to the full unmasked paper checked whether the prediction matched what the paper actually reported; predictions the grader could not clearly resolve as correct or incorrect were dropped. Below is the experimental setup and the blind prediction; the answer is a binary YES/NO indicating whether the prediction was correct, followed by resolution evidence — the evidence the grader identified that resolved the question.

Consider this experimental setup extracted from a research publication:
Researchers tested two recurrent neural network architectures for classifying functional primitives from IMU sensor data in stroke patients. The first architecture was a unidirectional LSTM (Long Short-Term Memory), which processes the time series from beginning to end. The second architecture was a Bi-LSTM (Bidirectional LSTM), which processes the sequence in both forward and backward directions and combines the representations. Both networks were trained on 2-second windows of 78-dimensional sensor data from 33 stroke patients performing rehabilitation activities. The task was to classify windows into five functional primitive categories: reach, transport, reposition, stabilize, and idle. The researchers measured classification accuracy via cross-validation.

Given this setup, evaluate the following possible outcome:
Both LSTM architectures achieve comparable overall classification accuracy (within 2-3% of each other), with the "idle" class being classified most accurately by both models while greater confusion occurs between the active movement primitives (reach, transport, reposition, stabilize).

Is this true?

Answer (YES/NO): NO